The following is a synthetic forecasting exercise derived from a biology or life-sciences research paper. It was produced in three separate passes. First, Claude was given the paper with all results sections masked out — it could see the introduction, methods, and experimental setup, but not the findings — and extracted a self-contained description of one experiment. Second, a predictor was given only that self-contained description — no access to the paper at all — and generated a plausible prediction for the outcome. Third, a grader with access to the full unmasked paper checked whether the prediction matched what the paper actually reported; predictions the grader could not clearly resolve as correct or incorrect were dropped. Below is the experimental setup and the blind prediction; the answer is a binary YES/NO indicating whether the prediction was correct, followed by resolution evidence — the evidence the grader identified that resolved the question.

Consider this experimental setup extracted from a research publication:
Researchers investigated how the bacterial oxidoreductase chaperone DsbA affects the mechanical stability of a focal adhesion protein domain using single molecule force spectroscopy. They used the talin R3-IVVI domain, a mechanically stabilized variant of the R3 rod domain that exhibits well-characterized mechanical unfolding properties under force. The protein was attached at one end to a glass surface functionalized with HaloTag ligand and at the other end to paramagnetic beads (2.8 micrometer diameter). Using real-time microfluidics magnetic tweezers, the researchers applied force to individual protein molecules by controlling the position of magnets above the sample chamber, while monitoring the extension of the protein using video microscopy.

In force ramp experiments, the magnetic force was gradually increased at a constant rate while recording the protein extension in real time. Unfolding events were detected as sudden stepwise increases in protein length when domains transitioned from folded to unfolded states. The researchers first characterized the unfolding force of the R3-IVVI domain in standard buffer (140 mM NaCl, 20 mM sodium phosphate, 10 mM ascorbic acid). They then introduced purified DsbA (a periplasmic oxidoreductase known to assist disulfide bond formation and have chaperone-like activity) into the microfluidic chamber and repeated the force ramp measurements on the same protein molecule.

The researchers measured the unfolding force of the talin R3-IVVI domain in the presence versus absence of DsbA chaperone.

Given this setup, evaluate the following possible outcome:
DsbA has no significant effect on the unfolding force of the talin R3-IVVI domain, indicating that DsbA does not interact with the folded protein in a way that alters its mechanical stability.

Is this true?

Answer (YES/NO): NO